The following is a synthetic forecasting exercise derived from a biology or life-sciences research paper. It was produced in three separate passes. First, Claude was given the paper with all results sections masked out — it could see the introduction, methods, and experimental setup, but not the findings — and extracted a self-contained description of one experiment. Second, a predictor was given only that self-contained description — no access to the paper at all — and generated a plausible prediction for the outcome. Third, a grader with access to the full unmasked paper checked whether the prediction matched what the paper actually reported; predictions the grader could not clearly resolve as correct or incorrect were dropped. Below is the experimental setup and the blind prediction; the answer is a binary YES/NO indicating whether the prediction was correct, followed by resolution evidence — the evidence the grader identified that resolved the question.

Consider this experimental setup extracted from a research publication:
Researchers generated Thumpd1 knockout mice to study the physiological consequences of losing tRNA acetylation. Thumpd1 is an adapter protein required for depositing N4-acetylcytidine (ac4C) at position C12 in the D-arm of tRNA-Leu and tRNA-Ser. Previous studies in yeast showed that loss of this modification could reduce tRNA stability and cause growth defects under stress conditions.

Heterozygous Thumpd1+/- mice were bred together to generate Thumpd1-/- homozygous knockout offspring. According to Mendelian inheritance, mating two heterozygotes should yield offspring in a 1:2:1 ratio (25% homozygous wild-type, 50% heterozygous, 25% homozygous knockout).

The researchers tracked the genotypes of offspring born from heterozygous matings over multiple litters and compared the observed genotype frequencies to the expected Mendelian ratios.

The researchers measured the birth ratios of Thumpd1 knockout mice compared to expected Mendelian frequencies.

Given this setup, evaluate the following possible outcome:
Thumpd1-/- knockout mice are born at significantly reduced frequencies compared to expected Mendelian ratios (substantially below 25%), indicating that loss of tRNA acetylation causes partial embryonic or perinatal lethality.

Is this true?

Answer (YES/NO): YES